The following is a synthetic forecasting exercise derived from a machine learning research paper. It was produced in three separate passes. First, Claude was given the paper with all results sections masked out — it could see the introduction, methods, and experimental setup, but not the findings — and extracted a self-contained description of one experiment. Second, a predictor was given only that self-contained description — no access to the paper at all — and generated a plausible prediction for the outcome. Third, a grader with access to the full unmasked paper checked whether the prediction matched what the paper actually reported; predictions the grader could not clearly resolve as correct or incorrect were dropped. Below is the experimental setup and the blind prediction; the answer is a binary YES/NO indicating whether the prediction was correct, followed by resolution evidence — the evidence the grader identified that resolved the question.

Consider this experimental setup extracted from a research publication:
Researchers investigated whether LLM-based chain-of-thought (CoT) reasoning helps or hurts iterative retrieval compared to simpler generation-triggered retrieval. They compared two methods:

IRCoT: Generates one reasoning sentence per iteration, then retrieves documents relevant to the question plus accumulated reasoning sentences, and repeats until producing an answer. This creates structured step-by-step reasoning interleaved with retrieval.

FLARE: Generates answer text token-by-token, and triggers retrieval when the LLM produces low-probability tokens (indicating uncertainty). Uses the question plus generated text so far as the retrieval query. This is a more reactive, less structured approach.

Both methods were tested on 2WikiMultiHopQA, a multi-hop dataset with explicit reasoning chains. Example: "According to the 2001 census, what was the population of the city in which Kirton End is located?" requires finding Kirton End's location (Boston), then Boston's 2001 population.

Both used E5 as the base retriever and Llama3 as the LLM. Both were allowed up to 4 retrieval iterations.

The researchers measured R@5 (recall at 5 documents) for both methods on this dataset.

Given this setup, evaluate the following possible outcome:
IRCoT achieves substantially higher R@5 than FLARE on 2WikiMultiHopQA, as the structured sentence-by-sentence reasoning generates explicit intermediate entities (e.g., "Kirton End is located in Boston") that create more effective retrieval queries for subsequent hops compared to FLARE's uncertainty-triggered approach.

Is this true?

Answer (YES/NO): YES